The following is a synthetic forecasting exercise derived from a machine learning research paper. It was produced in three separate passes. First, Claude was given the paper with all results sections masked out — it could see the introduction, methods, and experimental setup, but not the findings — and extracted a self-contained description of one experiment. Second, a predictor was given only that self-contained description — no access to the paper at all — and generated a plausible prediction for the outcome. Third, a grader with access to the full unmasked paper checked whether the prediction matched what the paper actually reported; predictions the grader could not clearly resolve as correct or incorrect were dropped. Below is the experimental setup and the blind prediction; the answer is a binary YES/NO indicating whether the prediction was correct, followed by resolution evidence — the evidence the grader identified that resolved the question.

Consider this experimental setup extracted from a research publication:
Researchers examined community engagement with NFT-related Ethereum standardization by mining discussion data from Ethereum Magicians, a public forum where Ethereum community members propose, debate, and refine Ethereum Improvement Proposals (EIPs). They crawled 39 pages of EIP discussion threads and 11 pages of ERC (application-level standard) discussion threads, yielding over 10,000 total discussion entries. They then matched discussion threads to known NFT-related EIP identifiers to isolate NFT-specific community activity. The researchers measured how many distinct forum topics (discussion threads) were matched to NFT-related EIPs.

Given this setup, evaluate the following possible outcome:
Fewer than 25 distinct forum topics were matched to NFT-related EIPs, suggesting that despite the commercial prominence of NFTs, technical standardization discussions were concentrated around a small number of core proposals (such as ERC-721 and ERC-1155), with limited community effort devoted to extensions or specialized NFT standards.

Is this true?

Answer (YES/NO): NO